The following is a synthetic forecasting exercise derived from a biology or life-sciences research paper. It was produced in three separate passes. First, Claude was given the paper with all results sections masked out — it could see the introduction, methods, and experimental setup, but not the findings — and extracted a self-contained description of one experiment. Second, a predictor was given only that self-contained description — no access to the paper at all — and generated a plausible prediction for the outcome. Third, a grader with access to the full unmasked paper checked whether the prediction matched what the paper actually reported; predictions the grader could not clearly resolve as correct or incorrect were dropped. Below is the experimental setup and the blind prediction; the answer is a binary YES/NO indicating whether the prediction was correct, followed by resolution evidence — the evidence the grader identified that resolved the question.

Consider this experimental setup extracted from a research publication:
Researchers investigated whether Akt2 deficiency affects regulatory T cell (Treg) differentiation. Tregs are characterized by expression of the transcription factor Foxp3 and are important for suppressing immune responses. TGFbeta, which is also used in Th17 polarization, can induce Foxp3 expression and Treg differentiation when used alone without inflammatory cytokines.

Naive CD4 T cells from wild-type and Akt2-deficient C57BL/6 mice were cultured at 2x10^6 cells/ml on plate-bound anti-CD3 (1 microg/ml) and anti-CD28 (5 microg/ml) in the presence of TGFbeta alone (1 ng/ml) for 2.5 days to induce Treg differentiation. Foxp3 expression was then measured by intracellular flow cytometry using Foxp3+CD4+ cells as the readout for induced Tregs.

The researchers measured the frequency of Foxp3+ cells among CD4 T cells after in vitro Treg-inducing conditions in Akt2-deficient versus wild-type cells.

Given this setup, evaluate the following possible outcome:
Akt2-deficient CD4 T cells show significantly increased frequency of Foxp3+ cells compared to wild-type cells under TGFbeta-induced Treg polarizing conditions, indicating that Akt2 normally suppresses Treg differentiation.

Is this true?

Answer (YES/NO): NO